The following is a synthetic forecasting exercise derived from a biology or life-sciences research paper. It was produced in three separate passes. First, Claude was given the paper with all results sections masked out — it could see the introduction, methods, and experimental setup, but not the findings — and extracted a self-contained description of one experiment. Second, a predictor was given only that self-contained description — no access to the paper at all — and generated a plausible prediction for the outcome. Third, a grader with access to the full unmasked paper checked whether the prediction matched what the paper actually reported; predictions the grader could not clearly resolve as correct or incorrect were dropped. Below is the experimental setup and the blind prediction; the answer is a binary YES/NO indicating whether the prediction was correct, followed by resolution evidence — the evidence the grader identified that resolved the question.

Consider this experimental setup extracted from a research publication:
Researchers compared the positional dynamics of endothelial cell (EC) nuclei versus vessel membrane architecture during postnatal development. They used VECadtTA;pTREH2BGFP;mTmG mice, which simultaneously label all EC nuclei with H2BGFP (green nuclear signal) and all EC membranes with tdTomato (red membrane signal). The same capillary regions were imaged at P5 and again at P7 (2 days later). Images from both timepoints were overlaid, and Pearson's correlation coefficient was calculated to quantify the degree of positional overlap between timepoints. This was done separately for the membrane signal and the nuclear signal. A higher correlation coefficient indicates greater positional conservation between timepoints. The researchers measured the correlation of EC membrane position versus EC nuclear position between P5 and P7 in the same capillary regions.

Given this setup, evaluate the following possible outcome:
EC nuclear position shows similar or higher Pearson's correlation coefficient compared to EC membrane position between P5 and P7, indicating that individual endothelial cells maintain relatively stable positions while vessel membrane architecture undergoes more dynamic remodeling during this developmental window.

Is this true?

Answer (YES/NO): NO